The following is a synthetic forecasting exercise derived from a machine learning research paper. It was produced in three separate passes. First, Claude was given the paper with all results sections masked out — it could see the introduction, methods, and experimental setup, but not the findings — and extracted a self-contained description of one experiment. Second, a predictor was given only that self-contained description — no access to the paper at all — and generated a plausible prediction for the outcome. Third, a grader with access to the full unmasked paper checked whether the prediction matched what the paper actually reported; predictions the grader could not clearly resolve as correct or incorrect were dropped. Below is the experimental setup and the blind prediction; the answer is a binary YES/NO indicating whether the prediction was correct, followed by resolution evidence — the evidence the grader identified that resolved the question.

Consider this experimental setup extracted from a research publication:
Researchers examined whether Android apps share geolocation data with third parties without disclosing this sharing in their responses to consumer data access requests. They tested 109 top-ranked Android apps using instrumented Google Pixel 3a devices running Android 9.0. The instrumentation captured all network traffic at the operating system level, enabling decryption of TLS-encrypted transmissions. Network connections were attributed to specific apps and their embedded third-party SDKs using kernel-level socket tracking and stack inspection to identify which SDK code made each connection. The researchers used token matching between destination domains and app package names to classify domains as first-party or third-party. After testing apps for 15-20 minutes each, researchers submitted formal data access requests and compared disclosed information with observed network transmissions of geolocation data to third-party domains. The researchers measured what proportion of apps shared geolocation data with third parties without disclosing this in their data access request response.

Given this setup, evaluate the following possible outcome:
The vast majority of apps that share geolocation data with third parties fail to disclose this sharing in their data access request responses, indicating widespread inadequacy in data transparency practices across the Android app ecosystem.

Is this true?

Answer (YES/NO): NO